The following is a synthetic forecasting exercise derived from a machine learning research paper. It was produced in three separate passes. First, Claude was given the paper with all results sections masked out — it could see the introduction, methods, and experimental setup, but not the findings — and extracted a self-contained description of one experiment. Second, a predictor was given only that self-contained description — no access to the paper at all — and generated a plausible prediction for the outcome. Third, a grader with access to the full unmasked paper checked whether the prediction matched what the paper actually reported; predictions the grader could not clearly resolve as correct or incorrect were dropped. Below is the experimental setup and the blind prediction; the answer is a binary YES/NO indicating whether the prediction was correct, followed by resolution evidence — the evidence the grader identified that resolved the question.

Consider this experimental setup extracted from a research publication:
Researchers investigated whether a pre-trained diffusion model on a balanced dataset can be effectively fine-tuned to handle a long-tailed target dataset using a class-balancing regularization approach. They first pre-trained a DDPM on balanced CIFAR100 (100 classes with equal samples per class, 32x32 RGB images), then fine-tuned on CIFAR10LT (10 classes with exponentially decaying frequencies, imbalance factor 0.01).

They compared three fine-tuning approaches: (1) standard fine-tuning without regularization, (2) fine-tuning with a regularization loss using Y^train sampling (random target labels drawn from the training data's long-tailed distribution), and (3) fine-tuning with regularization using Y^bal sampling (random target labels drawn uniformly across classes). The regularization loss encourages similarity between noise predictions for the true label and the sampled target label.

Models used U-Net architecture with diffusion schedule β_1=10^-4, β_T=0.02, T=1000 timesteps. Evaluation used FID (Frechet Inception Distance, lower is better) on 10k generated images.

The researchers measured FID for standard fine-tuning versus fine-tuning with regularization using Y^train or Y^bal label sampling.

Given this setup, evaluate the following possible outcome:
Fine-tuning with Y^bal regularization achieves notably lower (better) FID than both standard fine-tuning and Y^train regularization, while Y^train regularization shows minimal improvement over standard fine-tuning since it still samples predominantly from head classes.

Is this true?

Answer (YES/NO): NO